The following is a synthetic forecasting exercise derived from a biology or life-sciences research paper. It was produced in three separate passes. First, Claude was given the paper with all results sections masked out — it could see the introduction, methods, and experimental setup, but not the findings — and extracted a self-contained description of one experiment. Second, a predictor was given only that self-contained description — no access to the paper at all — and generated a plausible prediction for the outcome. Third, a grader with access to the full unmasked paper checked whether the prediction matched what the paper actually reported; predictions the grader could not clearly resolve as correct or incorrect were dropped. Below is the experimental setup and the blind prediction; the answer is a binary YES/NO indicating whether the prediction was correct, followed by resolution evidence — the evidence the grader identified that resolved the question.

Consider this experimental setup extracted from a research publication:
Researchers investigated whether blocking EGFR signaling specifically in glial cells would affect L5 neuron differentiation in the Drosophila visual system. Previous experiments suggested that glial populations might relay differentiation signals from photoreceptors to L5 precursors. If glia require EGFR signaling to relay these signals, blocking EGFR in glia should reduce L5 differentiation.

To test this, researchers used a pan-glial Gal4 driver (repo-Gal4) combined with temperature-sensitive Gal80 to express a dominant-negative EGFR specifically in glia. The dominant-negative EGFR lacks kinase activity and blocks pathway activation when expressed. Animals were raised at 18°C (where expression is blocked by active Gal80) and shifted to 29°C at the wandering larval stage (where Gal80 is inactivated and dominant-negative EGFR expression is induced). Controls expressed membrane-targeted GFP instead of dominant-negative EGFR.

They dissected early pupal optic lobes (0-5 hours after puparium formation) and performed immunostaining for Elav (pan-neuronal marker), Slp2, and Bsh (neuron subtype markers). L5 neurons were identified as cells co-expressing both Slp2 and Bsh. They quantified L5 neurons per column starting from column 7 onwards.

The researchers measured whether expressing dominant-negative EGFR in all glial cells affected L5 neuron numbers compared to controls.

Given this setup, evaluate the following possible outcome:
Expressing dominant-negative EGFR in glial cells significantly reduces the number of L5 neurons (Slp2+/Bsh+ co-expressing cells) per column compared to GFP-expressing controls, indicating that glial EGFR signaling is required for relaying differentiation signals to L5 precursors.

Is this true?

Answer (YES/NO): YES